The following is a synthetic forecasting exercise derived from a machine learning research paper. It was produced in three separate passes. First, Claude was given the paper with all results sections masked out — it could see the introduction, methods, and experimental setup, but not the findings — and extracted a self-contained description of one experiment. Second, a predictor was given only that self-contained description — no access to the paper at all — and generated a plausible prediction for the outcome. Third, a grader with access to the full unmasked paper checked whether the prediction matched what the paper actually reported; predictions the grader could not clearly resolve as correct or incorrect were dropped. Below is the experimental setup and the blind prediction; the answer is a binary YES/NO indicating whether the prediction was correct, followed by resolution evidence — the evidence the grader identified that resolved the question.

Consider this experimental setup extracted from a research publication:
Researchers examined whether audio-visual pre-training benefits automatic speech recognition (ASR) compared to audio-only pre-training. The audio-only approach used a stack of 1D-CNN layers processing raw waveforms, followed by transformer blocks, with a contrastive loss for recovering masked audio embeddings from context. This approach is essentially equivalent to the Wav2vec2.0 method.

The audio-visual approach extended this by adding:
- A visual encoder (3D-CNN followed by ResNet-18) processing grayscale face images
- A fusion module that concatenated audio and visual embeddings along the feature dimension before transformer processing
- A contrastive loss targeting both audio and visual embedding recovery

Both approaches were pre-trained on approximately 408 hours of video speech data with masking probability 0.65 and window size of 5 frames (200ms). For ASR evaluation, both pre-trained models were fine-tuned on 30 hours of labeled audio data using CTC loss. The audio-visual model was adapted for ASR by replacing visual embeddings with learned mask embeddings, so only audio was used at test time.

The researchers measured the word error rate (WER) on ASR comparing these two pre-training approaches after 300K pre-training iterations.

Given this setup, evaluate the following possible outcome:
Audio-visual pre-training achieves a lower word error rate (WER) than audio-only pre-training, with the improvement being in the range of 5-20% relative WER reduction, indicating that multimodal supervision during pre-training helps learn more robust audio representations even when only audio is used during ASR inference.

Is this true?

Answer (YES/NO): NO